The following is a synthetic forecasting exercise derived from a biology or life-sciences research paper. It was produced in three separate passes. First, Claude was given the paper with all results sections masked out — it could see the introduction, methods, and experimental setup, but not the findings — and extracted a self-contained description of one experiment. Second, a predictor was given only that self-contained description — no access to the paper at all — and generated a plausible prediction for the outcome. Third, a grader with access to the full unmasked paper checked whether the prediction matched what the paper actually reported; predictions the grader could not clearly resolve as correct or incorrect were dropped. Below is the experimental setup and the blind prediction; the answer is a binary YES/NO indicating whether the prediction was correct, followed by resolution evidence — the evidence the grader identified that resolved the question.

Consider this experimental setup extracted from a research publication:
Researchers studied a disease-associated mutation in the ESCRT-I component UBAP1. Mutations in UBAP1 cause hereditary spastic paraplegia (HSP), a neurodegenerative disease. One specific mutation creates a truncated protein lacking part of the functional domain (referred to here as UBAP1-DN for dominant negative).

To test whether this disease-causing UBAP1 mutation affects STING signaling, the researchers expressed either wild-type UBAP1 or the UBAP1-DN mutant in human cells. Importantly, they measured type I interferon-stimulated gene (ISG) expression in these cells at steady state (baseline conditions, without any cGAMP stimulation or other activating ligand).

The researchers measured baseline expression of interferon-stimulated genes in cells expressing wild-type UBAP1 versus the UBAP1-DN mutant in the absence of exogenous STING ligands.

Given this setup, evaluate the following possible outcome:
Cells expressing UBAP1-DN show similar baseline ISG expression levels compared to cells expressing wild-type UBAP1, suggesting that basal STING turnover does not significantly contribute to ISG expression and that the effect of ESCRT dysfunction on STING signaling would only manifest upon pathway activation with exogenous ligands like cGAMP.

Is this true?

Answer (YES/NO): NO